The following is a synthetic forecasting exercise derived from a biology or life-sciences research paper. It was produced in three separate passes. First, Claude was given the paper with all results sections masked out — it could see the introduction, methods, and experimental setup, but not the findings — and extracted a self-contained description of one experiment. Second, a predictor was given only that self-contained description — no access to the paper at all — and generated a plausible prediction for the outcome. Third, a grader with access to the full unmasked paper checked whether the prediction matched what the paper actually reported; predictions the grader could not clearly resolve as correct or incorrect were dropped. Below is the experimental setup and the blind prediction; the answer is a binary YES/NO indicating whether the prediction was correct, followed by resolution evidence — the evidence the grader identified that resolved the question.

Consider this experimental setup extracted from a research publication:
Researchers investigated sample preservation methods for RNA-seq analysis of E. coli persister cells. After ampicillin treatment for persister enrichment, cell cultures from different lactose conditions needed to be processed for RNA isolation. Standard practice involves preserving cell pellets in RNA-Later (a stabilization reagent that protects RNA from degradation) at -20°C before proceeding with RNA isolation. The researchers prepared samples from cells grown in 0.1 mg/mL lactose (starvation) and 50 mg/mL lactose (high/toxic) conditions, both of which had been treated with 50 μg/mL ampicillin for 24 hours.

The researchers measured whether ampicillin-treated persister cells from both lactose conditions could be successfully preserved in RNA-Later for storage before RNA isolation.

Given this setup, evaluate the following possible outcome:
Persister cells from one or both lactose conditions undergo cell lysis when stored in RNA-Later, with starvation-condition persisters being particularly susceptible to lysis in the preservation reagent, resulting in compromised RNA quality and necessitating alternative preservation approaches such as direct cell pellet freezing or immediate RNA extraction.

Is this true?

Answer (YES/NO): NO